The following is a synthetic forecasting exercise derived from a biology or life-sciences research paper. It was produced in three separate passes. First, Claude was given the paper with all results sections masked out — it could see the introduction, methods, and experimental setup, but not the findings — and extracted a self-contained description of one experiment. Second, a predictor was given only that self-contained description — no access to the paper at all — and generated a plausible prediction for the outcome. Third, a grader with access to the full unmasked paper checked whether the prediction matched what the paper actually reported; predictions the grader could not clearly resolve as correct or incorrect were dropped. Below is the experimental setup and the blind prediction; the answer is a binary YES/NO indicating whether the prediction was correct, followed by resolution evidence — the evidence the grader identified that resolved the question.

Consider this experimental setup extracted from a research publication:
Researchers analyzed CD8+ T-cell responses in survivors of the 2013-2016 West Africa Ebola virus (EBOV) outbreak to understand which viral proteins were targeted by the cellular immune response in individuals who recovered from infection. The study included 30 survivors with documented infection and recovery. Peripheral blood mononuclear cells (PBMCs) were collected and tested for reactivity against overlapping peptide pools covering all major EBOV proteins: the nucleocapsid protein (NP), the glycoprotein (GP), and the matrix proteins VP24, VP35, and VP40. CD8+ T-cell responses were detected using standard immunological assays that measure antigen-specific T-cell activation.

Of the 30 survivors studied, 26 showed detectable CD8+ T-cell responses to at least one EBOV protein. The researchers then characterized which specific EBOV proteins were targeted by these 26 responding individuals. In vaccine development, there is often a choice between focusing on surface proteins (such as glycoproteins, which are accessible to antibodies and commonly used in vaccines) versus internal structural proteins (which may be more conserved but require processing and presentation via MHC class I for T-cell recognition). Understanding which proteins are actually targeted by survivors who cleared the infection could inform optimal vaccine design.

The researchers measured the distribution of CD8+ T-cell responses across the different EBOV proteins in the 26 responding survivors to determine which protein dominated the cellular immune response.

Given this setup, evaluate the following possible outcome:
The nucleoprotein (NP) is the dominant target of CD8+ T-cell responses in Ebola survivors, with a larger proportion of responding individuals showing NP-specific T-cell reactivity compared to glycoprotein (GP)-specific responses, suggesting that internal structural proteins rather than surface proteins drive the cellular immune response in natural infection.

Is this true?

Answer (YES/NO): YES